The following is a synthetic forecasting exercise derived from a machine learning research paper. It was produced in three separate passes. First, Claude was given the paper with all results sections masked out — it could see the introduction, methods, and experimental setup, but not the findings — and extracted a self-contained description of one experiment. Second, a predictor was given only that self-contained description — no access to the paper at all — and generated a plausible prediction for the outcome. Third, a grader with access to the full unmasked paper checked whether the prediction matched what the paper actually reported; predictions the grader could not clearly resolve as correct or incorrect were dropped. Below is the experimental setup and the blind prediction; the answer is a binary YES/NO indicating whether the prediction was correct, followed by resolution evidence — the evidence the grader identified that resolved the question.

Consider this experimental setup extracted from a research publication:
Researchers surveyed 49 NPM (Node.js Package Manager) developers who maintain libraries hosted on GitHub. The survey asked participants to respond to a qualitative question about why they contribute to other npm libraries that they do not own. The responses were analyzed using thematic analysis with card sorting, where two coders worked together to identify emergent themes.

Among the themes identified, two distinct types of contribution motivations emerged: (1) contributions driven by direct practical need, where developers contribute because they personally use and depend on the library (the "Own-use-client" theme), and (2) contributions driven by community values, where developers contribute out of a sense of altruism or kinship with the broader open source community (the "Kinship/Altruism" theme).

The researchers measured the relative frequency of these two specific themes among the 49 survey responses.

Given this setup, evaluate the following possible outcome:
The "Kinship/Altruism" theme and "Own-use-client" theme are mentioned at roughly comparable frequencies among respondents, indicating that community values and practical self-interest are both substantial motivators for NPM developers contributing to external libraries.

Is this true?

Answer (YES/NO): NO